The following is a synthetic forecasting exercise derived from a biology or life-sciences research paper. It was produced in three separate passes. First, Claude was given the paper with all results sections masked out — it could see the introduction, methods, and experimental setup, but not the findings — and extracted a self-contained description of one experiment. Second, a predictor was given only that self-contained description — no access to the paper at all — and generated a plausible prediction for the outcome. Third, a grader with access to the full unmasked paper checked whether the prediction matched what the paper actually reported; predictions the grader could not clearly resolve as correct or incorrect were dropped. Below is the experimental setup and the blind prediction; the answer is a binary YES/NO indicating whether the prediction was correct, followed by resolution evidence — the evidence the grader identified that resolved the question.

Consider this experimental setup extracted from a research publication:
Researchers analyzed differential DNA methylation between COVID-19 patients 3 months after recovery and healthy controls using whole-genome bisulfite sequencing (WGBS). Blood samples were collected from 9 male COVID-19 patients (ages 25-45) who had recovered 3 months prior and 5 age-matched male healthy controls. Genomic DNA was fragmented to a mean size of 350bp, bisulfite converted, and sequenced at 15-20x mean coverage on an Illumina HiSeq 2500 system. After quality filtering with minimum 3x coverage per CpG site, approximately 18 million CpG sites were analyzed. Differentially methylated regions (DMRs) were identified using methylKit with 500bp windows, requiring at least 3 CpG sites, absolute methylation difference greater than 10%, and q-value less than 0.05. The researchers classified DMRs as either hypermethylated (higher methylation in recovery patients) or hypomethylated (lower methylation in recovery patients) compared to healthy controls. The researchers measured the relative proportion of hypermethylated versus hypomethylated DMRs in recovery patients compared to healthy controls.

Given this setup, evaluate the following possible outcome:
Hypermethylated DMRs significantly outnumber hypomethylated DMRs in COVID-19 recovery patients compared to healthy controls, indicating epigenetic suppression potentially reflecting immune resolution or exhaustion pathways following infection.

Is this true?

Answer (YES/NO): NO